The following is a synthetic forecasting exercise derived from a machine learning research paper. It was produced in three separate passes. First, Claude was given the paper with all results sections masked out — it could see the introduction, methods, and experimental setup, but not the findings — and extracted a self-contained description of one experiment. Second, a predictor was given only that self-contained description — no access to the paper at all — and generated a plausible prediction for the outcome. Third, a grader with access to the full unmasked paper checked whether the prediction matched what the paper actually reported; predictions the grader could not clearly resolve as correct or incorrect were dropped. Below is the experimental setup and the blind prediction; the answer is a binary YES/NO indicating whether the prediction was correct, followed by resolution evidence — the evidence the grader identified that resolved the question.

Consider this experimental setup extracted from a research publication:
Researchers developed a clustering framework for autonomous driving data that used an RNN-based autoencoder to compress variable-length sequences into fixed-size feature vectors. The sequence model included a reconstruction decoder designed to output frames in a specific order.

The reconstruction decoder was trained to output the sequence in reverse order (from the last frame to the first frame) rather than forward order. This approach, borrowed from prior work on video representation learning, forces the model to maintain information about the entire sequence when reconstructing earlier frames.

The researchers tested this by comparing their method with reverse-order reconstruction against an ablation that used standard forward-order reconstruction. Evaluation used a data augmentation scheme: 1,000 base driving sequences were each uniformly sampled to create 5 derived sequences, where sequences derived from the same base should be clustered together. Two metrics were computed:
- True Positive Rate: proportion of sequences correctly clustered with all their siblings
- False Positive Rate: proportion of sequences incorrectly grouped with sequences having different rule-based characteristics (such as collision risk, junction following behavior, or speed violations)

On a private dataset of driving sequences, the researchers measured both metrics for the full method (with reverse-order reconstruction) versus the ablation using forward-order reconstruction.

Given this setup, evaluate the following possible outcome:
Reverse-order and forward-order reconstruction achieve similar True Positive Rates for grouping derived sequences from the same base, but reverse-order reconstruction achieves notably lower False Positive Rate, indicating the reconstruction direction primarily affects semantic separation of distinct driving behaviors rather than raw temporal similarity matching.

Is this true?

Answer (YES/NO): NO